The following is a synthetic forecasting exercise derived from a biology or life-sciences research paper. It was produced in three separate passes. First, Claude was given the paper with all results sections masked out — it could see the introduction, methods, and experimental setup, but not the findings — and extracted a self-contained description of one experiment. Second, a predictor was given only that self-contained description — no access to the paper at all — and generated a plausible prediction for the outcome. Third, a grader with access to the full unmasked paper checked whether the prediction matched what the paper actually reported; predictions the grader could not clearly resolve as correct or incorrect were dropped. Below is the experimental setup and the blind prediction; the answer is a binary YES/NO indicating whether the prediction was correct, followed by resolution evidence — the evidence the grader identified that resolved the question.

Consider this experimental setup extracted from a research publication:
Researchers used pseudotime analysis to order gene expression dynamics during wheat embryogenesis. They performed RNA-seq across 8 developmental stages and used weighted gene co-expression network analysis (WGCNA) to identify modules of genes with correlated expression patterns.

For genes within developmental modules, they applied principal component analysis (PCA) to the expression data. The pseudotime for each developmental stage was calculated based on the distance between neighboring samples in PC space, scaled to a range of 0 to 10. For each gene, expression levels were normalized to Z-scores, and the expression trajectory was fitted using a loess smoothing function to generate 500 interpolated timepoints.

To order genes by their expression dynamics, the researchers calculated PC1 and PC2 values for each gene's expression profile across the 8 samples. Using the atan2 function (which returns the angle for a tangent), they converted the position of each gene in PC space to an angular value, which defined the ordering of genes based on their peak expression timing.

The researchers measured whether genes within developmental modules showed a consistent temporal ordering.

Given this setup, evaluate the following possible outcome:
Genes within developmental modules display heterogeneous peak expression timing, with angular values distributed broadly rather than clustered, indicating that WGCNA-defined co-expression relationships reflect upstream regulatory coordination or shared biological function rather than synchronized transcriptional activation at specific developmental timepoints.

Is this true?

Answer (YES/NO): NO